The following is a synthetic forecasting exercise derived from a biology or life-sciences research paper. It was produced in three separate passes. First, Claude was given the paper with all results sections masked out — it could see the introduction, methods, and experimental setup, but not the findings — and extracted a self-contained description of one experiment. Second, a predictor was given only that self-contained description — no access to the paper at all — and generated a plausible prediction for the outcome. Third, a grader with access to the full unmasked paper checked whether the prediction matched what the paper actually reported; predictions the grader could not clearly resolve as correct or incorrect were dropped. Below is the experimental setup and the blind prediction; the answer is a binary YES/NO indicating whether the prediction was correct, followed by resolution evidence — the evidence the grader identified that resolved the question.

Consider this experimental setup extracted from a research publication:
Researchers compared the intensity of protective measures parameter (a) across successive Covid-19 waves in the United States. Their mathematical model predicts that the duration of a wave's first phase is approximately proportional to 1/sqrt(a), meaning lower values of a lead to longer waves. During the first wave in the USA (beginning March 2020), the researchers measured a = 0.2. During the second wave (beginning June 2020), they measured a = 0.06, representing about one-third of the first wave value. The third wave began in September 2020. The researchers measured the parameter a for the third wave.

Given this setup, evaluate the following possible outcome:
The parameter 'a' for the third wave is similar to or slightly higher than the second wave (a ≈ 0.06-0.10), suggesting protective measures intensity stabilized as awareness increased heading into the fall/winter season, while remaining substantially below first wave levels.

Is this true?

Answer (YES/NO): NO